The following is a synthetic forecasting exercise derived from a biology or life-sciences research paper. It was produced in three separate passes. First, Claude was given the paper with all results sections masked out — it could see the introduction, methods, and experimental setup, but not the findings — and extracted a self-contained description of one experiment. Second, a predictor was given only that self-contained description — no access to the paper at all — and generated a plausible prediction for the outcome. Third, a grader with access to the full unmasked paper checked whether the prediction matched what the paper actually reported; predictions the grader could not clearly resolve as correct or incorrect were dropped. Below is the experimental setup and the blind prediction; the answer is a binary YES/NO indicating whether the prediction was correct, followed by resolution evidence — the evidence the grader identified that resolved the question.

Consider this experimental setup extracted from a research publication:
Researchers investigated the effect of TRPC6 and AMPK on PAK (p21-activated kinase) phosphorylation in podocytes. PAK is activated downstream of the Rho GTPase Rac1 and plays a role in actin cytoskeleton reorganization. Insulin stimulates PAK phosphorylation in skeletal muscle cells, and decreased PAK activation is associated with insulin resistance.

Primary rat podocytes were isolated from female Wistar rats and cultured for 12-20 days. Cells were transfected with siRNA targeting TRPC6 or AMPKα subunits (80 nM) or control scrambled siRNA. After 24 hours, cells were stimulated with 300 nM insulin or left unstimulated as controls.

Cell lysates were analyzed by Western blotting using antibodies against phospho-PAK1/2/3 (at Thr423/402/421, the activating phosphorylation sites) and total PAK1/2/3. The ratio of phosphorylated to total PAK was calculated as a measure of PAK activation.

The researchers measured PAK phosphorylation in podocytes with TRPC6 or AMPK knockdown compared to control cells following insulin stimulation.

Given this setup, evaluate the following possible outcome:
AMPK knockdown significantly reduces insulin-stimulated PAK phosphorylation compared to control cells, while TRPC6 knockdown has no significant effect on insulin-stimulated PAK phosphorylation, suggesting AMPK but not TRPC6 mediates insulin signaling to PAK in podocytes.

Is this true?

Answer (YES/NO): NO